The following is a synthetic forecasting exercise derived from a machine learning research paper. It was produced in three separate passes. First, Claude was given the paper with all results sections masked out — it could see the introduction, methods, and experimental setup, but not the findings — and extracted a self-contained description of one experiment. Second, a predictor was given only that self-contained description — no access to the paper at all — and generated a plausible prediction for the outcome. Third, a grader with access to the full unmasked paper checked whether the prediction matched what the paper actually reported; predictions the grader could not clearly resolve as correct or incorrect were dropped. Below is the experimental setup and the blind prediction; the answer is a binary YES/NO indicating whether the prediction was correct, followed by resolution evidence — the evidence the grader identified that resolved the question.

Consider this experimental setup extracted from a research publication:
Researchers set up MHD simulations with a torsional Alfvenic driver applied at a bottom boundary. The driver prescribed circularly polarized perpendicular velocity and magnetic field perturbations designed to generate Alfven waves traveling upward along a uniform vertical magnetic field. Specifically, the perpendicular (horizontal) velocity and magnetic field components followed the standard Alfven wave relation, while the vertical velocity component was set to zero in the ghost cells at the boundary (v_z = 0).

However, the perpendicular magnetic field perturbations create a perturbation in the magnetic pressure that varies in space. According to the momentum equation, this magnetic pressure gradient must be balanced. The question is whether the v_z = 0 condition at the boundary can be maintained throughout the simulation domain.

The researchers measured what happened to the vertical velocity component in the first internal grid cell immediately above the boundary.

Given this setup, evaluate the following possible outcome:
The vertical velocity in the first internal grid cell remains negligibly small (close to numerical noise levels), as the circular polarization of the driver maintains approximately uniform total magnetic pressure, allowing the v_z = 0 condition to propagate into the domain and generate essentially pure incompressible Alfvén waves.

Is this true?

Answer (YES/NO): NO